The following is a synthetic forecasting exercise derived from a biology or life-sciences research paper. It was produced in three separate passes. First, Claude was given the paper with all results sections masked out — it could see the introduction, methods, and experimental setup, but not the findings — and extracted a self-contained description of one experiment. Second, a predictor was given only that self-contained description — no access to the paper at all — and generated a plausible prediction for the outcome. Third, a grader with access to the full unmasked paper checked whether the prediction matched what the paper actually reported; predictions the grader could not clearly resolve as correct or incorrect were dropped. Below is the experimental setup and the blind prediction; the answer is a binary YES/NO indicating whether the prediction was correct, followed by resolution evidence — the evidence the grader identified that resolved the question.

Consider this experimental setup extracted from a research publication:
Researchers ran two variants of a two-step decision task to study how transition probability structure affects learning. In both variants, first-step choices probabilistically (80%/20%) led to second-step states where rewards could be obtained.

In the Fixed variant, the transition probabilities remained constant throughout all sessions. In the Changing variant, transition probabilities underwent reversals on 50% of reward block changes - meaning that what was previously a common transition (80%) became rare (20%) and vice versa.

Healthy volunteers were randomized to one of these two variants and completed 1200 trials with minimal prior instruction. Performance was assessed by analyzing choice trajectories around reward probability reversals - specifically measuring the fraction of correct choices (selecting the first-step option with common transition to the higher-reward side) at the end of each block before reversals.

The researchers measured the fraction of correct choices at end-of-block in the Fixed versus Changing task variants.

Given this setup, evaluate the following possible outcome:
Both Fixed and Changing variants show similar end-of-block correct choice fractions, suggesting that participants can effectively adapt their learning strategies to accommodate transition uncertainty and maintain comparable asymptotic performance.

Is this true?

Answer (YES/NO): NO